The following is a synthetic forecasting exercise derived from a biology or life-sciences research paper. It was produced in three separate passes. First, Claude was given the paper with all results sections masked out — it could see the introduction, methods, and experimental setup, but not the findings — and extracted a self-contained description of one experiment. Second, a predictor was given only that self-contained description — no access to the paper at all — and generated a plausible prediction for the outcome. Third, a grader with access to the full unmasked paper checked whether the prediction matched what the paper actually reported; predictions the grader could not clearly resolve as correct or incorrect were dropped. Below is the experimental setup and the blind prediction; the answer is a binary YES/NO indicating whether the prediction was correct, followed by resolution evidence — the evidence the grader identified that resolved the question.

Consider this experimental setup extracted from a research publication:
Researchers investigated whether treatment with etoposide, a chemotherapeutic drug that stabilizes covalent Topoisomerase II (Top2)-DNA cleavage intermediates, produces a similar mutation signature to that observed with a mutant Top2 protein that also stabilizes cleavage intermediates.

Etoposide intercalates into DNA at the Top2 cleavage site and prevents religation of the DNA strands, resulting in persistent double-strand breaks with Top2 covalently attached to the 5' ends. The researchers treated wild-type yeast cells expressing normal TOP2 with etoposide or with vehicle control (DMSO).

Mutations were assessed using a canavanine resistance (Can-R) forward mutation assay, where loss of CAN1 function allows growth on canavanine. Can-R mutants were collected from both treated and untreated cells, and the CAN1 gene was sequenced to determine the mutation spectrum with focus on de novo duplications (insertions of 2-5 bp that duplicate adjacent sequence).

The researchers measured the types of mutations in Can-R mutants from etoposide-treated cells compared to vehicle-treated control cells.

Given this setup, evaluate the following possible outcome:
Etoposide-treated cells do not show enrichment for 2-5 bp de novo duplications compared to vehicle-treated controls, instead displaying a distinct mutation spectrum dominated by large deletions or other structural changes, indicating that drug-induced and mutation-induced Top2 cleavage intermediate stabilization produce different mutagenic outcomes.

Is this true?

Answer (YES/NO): NO